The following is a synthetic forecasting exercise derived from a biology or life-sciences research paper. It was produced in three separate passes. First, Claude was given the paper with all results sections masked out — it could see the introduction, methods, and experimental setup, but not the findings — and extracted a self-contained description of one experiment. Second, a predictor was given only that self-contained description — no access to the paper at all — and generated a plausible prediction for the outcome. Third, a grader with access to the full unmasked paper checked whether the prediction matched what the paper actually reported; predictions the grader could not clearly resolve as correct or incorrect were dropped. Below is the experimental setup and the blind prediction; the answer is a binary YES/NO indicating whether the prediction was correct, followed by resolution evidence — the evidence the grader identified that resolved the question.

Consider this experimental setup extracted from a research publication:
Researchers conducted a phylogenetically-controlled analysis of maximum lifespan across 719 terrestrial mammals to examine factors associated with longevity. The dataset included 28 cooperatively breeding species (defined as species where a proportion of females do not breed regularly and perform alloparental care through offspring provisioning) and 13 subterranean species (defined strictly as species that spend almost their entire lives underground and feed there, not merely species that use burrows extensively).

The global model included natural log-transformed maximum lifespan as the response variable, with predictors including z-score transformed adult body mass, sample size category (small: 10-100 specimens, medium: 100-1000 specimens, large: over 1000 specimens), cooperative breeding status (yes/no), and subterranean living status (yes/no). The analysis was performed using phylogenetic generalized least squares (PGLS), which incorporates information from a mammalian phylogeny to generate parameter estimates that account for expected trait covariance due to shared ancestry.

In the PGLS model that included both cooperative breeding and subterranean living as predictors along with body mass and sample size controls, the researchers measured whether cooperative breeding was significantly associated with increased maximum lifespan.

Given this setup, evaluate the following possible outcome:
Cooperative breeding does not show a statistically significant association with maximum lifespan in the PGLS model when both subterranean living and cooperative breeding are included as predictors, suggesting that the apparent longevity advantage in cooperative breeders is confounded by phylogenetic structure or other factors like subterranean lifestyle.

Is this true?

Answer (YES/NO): YES